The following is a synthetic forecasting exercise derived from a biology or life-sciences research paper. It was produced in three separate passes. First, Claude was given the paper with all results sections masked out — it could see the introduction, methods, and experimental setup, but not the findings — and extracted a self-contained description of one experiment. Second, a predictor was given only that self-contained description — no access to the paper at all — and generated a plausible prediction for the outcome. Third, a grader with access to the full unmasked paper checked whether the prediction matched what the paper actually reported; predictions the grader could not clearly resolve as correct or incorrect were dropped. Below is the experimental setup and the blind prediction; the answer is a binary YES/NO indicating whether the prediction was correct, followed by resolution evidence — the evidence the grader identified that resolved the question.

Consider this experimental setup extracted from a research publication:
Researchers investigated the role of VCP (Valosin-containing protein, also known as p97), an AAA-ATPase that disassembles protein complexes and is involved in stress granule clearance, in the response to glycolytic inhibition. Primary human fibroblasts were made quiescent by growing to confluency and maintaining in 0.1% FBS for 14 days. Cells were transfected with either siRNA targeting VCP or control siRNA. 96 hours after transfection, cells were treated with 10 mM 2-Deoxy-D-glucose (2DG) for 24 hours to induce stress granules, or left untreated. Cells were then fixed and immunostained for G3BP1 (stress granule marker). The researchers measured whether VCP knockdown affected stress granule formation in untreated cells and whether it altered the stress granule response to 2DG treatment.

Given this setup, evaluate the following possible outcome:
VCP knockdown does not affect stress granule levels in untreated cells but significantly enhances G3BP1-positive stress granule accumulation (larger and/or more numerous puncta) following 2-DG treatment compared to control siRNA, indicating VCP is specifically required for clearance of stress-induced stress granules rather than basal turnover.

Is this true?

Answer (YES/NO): NO